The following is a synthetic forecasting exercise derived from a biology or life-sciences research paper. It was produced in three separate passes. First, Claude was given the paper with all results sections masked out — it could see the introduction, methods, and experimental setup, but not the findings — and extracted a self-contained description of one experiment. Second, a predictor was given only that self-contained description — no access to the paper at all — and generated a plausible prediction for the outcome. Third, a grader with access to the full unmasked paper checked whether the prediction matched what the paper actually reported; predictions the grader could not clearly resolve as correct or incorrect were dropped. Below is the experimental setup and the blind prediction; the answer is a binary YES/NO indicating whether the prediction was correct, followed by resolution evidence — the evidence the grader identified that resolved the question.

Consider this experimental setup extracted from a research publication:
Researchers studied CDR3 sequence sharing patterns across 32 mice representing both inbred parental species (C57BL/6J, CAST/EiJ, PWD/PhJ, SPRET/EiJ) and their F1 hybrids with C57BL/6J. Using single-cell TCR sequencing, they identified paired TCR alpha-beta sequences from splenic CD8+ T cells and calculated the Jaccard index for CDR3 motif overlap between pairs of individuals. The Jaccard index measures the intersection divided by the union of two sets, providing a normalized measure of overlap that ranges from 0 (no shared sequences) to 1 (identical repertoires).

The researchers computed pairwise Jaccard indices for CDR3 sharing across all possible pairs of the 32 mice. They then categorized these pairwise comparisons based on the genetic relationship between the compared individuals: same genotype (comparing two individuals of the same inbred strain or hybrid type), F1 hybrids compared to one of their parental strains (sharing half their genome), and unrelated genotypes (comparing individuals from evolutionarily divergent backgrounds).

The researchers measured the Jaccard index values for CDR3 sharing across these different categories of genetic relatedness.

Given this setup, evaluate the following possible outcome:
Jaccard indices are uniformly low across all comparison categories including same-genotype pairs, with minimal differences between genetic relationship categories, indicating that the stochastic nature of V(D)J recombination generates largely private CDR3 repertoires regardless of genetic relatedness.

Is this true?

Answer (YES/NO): NO